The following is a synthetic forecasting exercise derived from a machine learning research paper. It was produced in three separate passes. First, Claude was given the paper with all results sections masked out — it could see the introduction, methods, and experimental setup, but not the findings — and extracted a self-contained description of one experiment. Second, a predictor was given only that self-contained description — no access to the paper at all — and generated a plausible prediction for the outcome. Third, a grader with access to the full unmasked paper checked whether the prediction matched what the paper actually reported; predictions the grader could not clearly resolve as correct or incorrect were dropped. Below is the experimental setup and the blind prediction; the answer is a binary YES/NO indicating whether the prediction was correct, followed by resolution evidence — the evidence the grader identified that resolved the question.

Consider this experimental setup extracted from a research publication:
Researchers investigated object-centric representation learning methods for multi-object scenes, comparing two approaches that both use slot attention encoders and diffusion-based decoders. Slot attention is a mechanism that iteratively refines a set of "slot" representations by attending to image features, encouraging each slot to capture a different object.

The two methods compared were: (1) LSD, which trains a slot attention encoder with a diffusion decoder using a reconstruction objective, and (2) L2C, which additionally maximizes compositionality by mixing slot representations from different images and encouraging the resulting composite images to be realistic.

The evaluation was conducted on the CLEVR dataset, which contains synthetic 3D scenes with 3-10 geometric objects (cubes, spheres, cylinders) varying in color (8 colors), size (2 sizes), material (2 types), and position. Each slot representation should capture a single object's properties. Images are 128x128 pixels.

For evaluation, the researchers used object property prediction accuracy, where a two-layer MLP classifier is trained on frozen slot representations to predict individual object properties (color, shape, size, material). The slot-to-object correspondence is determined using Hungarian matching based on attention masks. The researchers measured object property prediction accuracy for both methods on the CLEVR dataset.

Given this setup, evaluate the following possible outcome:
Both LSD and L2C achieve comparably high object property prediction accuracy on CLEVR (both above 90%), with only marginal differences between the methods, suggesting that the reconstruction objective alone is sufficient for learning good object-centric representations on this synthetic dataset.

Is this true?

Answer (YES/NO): NO